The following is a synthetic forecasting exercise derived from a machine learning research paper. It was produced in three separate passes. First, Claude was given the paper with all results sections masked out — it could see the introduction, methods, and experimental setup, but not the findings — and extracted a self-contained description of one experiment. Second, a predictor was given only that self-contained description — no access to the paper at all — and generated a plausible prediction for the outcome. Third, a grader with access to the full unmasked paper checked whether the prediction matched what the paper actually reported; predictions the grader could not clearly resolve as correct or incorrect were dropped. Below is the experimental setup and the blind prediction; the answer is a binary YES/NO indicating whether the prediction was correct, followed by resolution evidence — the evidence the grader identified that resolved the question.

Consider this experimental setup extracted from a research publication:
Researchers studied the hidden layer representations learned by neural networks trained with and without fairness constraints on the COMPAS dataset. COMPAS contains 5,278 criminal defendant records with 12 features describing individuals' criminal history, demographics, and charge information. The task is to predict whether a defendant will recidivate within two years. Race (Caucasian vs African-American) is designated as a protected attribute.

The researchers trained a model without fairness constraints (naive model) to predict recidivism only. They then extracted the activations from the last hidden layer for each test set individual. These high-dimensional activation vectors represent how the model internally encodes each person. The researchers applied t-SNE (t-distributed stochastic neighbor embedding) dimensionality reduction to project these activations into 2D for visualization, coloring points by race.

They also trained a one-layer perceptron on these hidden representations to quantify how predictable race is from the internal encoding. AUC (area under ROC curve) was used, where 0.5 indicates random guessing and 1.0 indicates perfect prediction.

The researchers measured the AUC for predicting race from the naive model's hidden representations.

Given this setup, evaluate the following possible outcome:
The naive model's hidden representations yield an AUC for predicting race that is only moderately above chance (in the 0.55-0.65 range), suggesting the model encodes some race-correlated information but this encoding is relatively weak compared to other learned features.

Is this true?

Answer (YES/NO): NO